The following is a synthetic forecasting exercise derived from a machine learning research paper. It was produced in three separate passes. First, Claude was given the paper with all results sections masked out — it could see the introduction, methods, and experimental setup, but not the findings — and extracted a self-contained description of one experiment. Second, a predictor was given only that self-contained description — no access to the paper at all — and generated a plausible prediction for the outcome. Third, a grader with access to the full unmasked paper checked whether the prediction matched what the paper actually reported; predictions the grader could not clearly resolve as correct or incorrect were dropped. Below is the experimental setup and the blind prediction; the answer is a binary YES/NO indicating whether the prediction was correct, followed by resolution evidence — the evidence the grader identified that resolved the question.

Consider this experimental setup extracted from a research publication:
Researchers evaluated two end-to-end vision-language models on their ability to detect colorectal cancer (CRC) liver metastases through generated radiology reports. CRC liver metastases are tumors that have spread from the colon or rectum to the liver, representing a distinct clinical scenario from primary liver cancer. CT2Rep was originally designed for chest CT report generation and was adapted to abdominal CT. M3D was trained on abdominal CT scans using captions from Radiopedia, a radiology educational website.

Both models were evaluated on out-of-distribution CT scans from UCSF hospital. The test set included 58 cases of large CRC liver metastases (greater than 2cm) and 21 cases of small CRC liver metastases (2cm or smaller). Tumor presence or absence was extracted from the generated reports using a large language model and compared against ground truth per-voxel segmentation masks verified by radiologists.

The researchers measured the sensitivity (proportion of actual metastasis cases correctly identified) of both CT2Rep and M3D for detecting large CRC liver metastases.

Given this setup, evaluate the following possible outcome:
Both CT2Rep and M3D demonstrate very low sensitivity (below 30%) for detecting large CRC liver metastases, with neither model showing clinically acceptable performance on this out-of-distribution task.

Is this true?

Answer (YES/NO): YES